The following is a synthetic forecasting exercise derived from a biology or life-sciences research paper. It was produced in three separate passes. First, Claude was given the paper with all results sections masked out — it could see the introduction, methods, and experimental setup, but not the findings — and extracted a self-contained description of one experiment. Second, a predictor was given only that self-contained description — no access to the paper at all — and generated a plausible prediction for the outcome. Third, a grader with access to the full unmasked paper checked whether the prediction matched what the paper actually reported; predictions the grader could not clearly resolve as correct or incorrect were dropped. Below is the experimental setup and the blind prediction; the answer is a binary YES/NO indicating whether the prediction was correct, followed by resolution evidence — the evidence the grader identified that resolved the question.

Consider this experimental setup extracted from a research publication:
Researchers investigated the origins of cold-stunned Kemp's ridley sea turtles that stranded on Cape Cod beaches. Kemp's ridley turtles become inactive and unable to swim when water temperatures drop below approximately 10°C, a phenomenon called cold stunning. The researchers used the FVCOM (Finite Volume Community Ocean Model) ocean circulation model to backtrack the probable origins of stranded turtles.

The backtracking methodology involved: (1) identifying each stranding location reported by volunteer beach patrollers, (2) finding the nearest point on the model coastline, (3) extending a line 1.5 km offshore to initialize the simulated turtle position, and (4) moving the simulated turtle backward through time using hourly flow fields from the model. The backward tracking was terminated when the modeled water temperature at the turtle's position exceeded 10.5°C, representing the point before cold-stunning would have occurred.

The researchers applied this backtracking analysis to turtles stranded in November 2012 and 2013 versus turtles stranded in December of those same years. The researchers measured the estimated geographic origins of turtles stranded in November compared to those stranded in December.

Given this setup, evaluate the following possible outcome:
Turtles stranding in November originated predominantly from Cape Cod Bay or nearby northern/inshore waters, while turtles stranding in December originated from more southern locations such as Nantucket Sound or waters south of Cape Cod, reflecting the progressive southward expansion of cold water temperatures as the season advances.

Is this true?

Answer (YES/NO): NO